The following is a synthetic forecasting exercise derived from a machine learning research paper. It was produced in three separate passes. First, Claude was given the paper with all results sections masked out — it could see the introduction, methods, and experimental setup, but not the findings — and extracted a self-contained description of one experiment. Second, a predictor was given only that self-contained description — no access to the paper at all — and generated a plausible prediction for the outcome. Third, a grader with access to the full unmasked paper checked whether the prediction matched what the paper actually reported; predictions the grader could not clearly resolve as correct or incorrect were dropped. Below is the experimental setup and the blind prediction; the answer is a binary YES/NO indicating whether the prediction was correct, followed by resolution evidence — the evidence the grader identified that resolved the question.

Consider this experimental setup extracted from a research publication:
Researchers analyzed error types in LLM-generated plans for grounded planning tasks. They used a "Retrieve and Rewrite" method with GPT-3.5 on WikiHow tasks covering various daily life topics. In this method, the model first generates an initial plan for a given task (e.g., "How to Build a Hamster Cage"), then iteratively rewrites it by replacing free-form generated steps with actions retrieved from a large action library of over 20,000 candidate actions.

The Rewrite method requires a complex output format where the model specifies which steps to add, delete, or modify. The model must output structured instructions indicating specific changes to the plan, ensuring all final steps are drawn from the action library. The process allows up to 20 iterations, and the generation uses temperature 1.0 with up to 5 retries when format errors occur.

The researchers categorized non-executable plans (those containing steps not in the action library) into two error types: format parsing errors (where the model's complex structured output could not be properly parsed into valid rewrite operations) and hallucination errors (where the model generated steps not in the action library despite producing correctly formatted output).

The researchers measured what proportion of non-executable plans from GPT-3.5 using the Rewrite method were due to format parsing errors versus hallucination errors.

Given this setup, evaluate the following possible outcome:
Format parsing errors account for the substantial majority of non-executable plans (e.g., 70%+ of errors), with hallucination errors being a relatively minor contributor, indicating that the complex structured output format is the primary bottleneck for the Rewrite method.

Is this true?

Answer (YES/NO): NO